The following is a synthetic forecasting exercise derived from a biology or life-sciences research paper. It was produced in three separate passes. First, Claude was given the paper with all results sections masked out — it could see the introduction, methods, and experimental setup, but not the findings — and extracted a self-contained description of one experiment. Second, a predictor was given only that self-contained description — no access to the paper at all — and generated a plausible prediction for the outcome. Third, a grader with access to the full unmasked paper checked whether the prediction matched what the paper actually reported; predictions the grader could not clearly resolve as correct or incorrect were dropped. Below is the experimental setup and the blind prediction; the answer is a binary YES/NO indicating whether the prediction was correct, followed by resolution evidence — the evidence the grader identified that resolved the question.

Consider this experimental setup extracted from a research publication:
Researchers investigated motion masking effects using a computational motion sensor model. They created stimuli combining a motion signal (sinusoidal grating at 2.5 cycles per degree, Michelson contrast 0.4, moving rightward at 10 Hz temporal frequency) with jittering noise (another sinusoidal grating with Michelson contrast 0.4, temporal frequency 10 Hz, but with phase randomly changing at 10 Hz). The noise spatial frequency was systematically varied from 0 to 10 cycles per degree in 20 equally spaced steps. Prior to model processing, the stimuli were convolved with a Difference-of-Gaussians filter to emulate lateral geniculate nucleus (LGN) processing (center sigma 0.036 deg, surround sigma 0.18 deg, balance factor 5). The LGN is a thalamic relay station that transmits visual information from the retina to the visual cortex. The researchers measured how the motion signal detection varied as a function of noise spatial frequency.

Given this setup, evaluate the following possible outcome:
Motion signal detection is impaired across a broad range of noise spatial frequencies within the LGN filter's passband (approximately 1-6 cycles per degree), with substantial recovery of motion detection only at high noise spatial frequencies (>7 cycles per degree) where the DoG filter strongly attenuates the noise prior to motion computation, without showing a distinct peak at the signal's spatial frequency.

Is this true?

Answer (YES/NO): NO